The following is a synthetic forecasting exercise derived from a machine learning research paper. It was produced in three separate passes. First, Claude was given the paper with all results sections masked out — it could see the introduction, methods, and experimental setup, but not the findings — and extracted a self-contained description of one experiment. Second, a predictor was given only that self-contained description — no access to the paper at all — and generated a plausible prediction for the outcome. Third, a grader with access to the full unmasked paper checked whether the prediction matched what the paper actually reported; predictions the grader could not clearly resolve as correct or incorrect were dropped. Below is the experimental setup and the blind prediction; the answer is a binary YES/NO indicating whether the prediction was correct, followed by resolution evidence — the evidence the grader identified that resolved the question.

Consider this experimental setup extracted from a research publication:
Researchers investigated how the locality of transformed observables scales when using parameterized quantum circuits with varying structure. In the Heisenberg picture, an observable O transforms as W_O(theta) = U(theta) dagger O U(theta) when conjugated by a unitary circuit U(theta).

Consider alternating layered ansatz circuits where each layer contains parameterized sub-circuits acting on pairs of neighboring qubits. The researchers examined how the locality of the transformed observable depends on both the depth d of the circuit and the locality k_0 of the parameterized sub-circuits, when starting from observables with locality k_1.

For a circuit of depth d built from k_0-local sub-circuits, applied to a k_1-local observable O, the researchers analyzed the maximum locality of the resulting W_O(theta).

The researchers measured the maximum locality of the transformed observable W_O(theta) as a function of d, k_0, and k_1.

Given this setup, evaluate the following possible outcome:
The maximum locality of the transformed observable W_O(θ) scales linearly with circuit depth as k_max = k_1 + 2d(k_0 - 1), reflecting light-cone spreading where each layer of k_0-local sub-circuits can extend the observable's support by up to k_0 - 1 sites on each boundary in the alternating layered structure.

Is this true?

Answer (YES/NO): YES